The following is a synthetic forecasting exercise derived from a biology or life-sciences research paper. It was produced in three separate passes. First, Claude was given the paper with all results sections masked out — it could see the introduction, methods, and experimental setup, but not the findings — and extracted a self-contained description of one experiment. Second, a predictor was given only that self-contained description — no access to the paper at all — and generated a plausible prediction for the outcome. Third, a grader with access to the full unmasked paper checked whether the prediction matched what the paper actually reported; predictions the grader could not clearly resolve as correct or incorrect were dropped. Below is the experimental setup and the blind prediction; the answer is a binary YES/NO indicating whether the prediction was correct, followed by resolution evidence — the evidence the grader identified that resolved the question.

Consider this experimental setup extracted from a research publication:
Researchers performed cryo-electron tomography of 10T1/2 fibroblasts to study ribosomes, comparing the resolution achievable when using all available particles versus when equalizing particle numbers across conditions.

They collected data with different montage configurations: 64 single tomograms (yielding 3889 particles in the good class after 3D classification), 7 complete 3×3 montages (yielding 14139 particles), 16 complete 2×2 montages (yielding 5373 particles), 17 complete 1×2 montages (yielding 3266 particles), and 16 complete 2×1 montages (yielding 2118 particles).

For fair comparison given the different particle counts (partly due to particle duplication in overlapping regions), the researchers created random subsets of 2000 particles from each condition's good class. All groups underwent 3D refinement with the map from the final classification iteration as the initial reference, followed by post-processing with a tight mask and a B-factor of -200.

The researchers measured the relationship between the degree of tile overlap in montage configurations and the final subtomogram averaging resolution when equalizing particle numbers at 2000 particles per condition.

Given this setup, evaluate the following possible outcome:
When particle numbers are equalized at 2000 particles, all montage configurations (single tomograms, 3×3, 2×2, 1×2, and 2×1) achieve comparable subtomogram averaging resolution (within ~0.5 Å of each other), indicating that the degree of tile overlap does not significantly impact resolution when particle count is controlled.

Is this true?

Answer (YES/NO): NO